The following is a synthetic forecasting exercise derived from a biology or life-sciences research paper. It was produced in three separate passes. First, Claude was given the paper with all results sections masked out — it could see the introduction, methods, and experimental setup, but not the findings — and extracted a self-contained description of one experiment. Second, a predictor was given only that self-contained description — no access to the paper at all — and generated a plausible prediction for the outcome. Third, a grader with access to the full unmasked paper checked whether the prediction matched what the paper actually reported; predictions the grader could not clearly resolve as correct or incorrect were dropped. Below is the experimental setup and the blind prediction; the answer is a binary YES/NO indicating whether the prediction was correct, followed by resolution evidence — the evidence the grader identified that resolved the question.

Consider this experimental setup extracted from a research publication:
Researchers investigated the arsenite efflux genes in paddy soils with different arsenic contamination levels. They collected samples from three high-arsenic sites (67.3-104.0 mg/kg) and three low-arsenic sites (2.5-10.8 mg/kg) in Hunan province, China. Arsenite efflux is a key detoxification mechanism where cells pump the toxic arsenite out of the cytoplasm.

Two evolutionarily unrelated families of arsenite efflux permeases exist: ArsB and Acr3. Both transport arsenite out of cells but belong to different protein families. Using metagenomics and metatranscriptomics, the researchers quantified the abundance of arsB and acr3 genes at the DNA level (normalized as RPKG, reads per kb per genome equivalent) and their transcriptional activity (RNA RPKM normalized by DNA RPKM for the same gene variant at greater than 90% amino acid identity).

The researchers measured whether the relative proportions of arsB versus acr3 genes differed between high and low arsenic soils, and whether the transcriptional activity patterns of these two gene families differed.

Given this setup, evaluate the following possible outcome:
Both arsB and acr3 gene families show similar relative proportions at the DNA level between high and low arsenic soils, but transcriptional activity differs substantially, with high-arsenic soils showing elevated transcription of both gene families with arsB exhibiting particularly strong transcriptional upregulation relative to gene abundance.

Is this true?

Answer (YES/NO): NO